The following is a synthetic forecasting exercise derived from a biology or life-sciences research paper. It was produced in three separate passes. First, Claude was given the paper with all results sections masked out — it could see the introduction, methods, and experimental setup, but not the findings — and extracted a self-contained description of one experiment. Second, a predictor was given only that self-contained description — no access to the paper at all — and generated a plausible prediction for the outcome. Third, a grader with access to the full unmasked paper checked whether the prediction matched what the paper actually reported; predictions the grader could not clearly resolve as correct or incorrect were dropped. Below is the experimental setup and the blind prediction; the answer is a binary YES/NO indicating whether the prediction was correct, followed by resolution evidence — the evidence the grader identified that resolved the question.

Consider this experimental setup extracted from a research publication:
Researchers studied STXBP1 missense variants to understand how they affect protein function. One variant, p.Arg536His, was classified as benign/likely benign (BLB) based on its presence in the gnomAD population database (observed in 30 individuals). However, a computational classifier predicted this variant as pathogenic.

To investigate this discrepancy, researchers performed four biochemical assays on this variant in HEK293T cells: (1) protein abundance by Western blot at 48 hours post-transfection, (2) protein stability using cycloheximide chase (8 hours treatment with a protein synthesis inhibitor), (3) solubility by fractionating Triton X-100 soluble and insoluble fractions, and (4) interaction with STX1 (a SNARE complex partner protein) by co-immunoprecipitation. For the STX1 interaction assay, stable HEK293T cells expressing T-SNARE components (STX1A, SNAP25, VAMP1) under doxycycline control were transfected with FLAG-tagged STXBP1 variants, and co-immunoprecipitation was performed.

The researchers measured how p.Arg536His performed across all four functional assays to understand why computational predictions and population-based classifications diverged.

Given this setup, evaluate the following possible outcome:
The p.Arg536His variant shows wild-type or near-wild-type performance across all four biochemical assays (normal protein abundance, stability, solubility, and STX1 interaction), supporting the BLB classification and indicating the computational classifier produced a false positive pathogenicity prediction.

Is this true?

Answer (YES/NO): NO